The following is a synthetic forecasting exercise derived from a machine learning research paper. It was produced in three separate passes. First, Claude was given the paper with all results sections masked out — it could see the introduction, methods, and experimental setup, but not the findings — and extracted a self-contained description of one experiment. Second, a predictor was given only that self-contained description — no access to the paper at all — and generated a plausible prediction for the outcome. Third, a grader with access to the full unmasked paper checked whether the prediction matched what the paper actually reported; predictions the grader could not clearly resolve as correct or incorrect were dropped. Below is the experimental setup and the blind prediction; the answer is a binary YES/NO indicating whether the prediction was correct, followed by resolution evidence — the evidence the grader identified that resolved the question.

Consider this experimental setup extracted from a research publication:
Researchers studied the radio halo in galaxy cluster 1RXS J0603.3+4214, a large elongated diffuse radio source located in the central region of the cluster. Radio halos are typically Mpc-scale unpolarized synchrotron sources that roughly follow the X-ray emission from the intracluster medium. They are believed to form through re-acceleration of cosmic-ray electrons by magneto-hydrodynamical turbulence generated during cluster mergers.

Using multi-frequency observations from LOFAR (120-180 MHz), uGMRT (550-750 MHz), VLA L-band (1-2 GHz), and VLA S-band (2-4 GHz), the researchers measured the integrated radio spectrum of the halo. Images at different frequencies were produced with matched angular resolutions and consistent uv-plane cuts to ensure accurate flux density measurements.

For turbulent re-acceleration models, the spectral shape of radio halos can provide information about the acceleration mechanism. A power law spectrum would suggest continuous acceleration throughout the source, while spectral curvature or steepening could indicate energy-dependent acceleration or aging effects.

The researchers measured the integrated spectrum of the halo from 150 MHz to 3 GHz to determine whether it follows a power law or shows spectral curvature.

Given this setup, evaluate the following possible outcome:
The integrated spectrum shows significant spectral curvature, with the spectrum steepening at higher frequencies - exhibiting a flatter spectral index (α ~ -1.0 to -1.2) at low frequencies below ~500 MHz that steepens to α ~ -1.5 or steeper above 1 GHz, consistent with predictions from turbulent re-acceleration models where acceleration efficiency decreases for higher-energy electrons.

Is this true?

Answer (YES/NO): NO